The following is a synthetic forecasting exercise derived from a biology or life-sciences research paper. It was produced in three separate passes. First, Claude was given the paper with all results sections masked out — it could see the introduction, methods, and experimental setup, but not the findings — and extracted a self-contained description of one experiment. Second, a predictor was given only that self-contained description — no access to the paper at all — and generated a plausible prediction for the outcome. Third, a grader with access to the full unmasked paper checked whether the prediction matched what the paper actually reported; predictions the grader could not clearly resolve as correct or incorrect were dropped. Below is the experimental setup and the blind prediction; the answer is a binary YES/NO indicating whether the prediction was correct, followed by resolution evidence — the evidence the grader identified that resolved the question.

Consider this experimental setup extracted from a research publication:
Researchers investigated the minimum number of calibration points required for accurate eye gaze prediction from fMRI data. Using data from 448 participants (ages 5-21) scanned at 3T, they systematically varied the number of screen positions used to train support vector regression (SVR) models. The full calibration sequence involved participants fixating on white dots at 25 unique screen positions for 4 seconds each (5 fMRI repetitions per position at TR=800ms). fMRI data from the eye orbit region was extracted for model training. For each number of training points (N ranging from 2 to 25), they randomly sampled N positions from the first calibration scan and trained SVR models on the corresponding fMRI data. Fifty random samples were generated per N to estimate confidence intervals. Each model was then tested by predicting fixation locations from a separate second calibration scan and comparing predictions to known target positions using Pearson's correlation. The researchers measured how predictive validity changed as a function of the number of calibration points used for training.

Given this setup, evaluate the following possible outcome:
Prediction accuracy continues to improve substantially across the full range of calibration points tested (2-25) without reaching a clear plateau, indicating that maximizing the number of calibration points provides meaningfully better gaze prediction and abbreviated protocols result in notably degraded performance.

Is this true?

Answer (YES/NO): NO